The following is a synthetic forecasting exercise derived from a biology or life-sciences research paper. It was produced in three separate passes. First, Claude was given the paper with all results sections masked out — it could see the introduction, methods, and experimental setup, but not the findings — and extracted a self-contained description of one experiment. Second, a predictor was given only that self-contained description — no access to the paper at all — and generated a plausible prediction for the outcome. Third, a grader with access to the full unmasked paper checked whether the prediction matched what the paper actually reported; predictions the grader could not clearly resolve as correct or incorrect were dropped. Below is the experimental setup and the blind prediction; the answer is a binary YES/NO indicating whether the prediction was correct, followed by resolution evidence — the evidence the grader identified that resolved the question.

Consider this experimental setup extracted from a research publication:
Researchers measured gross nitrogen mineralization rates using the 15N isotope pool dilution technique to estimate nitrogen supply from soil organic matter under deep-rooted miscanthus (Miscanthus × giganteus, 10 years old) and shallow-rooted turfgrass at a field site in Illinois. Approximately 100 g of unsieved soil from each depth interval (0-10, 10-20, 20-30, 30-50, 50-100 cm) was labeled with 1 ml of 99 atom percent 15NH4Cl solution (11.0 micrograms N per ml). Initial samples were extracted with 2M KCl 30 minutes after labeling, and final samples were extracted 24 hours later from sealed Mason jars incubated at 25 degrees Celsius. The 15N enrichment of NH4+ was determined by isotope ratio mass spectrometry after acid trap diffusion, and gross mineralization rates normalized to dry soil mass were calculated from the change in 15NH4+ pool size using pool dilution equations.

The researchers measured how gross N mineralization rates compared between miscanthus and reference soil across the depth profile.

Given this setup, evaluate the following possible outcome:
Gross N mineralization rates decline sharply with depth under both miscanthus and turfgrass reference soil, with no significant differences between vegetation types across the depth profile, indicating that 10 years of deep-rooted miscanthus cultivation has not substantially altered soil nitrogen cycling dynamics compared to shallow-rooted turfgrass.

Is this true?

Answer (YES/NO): NO